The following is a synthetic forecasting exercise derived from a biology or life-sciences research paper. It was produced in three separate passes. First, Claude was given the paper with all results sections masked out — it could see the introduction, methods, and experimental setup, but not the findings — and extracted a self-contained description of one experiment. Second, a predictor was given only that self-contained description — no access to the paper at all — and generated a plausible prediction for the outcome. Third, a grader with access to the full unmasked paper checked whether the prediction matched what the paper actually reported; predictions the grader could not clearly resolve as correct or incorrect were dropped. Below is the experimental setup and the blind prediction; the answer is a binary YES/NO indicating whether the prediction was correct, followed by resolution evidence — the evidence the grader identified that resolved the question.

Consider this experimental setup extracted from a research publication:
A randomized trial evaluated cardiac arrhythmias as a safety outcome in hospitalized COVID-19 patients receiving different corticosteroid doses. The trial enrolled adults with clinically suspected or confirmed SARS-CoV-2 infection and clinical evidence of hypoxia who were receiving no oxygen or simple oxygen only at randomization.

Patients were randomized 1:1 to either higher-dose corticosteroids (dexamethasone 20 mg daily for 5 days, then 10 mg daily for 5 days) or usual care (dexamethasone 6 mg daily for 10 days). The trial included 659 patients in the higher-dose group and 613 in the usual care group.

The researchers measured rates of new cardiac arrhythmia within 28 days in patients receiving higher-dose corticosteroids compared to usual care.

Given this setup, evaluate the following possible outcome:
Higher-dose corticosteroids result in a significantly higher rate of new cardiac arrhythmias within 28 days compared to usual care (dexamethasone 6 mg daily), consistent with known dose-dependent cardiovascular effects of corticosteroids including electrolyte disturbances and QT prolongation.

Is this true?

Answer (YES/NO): NO